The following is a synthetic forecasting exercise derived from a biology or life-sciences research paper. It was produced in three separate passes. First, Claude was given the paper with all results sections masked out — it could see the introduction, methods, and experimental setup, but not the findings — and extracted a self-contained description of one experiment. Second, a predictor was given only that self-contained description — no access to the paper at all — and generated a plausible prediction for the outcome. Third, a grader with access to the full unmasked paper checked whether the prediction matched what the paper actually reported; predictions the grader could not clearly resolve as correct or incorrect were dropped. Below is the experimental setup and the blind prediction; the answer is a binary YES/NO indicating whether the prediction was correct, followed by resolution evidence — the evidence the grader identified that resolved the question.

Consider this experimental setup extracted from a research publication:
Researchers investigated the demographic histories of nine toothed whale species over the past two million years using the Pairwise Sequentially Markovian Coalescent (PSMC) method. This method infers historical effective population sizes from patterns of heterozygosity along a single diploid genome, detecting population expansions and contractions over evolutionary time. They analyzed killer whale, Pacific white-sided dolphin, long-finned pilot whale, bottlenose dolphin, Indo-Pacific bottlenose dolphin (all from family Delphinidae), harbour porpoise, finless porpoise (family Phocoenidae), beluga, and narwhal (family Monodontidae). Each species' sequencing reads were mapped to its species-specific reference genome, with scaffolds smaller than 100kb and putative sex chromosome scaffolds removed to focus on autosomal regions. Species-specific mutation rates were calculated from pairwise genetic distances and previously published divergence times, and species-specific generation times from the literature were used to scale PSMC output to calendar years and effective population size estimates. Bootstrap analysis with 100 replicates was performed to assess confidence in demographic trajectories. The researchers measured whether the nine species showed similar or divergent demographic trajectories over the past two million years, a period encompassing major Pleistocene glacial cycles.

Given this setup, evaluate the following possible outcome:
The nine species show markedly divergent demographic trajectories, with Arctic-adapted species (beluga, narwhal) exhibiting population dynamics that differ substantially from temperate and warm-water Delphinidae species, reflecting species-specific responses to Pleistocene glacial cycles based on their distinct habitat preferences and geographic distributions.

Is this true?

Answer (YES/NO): NO